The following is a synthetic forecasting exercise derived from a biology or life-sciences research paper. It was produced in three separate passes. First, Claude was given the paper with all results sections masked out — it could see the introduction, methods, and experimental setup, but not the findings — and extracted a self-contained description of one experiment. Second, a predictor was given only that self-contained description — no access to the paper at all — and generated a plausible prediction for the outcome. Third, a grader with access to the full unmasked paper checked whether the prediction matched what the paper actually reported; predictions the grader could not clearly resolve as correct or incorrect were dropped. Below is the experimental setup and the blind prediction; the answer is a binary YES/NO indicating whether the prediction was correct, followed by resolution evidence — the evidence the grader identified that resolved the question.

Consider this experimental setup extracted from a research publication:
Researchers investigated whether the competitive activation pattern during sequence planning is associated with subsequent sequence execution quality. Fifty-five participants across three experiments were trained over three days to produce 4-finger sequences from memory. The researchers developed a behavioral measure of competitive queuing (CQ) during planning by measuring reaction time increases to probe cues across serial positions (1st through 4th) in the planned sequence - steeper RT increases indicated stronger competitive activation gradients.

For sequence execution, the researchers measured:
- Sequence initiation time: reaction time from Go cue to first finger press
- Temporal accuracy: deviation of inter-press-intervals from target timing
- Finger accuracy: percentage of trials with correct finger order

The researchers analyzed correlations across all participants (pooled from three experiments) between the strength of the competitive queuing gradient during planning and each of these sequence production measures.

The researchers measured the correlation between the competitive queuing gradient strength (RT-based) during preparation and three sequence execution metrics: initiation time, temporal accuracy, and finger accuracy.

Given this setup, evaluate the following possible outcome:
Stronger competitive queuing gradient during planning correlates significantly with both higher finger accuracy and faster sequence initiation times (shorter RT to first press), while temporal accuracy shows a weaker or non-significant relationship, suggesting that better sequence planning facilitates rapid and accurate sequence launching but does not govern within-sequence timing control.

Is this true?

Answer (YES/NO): NO